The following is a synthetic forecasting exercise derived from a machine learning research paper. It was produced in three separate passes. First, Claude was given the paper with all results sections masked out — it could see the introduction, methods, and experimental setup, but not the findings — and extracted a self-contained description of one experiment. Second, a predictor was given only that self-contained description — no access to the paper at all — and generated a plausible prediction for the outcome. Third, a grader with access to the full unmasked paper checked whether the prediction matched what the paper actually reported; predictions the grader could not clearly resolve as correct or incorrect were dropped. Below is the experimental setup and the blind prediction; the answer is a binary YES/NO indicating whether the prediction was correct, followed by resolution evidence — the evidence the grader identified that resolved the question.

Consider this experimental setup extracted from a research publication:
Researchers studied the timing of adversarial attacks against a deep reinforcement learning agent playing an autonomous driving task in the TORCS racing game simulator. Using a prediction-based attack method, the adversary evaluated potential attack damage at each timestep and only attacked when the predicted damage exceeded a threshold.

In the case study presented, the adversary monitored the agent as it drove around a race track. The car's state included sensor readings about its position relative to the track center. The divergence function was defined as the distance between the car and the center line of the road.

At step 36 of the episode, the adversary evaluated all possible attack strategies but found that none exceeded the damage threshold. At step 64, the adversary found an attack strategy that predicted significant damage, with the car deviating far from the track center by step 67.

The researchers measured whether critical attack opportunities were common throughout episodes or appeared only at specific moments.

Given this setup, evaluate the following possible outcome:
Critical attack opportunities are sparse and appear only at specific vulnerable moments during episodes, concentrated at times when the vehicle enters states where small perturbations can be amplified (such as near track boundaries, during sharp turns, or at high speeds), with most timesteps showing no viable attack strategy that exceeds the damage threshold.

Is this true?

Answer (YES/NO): YES